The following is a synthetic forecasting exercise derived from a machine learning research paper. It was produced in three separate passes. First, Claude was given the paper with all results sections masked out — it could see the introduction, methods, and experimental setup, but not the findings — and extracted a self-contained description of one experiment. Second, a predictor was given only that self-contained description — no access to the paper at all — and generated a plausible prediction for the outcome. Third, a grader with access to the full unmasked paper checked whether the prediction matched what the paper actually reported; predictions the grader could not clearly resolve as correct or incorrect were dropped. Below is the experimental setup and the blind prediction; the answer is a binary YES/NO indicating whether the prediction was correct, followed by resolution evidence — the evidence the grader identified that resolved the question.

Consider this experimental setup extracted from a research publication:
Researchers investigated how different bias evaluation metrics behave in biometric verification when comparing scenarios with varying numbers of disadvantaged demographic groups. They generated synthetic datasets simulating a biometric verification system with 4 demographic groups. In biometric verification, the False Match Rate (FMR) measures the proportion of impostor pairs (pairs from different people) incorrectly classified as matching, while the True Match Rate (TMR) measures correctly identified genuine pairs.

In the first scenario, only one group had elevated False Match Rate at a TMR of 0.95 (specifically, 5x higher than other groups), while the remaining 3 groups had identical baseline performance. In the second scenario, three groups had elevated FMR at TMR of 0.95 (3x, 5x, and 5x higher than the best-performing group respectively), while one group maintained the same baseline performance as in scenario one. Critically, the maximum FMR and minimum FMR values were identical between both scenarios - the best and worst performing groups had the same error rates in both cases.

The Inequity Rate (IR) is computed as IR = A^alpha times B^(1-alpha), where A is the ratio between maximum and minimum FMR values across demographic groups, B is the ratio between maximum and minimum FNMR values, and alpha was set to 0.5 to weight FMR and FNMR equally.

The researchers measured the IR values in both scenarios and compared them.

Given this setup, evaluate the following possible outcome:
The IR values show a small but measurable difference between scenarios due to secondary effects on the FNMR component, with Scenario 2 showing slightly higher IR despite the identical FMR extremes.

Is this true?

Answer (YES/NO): NO